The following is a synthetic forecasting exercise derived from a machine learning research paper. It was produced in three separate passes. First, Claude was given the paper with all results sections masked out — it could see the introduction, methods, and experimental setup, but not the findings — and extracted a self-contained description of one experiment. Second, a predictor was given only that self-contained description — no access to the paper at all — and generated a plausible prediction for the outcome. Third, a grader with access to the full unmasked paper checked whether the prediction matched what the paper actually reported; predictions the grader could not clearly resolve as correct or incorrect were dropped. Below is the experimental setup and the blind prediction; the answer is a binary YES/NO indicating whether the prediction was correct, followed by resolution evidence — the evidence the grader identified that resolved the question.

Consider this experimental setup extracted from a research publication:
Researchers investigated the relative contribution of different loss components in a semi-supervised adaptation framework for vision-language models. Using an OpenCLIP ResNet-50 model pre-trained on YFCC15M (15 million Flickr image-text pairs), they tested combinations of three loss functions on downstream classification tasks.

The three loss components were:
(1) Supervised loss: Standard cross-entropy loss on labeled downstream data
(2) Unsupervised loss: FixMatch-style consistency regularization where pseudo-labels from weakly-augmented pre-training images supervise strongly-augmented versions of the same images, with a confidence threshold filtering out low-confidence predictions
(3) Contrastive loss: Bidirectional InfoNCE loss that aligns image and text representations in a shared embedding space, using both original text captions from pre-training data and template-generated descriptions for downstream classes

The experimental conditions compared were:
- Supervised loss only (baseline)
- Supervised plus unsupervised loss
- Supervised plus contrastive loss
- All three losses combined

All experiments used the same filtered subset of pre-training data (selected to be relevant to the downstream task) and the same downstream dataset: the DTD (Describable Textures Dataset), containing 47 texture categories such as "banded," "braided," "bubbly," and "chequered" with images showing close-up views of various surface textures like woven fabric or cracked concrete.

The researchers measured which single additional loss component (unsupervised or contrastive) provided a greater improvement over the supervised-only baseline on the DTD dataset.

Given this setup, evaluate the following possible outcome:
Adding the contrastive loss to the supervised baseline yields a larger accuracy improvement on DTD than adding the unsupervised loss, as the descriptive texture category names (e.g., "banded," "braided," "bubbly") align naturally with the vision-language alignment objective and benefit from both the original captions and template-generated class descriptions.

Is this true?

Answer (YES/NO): YES